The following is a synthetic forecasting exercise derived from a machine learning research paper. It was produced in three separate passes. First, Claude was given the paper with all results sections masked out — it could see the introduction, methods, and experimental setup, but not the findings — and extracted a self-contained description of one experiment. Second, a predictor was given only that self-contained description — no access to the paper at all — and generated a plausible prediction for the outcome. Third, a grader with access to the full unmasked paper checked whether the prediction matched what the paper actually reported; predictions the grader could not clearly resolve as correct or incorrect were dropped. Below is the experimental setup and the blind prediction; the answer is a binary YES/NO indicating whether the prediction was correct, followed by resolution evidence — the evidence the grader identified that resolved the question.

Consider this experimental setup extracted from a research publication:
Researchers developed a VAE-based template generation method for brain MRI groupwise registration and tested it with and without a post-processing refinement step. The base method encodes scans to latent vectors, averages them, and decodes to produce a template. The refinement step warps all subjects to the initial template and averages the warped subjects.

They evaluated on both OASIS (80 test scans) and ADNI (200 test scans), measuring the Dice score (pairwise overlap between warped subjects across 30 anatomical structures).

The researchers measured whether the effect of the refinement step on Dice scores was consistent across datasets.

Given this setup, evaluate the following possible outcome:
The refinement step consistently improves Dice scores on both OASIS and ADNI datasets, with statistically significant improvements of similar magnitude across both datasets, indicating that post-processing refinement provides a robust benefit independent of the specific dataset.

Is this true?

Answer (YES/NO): NO